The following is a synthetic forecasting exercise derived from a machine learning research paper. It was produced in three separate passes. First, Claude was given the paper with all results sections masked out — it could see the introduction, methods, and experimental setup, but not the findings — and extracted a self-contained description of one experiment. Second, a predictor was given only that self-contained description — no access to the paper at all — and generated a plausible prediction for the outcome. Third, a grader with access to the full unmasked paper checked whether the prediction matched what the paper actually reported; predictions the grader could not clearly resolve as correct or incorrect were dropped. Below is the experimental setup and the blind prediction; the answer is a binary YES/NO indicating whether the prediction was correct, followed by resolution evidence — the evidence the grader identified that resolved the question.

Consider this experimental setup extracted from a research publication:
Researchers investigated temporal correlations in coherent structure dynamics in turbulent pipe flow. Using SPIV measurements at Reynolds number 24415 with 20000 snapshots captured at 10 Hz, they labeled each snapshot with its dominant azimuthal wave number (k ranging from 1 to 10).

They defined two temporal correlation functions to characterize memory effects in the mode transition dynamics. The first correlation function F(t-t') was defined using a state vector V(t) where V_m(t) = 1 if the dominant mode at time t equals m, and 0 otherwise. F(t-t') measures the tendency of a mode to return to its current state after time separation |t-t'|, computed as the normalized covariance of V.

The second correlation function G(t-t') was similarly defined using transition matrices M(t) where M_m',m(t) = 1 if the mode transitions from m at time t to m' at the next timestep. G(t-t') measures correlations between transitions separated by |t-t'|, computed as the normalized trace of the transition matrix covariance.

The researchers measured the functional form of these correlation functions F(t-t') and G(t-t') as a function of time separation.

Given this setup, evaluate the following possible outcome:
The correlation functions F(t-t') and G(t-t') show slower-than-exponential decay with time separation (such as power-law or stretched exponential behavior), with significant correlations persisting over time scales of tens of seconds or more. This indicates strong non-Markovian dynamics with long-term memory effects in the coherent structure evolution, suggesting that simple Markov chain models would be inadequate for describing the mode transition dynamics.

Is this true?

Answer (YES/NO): NO